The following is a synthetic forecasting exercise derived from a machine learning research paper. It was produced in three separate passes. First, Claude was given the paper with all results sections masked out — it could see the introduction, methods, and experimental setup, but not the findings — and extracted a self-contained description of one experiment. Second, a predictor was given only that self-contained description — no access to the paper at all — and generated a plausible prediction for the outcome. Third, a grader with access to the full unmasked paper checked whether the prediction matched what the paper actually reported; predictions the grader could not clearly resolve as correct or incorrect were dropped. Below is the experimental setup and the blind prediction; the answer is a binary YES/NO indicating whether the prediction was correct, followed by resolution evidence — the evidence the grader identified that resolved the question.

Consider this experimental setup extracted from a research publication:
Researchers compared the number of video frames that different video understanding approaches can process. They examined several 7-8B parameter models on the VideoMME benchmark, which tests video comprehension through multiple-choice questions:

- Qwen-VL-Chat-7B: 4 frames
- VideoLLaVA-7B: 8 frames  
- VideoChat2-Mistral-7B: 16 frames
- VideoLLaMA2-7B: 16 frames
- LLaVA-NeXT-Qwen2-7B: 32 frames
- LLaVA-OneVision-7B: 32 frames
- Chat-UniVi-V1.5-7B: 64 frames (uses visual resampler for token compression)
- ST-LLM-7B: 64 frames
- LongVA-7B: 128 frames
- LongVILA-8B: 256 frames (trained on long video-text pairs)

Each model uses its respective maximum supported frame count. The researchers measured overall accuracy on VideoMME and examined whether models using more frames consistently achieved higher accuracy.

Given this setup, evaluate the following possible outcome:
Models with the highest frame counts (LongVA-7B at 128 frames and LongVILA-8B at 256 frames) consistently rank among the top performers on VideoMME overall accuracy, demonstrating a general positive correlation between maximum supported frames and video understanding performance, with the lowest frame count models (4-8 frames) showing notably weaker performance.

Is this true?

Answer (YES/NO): NO